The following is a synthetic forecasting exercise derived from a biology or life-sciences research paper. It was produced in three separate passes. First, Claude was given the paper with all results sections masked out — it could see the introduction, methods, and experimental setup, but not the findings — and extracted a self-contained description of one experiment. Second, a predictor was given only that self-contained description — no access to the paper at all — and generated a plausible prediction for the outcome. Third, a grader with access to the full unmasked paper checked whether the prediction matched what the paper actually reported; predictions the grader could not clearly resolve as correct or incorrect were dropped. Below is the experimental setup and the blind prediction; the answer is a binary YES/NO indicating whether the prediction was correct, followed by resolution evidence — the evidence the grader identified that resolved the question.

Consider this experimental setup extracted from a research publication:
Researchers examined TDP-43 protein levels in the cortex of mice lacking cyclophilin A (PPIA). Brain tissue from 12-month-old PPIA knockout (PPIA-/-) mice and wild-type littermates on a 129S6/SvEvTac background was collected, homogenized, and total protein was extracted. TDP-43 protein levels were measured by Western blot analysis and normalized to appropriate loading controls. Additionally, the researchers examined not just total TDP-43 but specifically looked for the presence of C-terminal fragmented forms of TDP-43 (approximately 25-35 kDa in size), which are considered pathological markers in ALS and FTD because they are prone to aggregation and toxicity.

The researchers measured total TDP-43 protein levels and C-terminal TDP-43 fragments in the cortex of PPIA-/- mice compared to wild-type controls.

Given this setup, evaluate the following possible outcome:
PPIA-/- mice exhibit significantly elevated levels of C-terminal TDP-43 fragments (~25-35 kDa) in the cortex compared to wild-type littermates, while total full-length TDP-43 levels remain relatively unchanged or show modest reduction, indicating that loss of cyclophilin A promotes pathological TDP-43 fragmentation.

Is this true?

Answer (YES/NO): YES